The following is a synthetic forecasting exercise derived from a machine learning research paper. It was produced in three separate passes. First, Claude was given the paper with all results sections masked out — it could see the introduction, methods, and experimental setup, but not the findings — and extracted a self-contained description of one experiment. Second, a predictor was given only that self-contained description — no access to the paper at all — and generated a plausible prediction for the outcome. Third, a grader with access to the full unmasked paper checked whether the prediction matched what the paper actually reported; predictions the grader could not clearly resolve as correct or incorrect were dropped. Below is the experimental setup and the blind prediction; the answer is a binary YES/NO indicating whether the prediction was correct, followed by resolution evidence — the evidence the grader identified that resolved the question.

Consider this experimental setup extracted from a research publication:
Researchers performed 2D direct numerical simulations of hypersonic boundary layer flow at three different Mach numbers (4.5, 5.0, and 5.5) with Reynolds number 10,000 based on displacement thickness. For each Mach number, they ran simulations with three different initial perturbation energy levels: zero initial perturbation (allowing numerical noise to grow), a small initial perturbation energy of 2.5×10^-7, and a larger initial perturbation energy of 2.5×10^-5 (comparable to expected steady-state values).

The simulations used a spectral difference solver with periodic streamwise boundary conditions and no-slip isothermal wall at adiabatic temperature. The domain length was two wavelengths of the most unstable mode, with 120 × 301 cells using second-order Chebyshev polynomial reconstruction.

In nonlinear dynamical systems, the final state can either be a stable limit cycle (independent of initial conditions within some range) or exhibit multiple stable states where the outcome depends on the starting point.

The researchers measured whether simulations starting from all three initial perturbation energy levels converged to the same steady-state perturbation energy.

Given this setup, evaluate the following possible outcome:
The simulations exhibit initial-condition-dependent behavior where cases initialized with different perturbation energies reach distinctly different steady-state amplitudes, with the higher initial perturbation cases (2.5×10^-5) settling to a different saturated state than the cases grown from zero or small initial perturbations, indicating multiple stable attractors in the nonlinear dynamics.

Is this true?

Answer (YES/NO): NO